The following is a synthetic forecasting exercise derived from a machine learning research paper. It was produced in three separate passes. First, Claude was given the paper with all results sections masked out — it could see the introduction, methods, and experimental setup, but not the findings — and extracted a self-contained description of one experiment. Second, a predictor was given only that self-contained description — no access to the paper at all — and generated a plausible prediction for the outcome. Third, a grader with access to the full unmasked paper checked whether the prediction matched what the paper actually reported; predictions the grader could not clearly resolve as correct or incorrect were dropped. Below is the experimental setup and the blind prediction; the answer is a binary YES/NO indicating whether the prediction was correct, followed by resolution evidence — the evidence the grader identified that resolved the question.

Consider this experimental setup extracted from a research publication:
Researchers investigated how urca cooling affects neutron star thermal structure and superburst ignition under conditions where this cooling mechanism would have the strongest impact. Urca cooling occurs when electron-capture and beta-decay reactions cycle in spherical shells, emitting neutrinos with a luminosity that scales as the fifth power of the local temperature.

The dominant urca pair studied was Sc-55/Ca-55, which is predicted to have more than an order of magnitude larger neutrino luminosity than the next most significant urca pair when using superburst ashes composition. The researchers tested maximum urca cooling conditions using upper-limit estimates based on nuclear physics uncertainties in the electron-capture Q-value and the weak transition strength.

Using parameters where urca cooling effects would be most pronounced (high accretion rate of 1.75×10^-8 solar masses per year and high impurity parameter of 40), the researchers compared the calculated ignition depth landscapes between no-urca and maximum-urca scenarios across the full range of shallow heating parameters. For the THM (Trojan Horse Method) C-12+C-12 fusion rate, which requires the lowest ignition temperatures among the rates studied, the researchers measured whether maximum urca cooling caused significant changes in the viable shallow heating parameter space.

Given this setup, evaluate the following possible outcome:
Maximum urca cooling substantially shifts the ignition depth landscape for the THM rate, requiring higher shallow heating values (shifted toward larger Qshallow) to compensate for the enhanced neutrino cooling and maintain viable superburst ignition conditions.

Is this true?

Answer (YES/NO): NO